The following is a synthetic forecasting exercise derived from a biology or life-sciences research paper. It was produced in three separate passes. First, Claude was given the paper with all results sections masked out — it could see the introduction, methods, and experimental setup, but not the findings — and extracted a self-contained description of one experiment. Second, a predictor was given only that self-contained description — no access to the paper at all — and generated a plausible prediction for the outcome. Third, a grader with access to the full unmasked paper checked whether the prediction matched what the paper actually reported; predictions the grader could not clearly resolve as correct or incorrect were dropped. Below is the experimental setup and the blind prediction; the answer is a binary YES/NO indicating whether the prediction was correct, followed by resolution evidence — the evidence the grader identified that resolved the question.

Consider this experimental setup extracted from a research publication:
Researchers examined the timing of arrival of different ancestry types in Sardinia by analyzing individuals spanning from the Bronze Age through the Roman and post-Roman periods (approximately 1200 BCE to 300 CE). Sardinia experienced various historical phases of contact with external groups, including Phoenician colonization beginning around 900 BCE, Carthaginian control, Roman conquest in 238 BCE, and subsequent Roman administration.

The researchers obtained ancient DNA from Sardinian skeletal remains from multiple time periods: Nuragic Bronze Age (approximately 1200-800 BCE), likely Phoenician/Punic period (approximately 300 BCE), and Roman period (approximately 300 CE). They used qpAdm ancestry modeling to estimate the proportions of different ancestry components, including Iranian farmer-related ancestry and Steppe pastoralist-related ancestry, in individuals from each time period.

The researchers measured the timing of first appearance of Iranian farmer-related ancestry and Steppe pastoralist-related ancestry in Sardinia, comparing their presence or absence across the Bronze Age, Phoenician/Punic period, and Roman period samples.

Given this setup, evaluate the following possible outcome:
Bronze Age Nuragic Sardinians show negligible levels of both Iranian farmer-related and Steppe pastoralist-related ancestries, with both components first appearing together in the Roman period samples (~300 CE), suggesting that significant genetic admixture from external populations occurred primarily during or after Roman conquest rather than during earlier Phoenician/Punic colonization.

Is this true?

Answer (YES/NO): NO